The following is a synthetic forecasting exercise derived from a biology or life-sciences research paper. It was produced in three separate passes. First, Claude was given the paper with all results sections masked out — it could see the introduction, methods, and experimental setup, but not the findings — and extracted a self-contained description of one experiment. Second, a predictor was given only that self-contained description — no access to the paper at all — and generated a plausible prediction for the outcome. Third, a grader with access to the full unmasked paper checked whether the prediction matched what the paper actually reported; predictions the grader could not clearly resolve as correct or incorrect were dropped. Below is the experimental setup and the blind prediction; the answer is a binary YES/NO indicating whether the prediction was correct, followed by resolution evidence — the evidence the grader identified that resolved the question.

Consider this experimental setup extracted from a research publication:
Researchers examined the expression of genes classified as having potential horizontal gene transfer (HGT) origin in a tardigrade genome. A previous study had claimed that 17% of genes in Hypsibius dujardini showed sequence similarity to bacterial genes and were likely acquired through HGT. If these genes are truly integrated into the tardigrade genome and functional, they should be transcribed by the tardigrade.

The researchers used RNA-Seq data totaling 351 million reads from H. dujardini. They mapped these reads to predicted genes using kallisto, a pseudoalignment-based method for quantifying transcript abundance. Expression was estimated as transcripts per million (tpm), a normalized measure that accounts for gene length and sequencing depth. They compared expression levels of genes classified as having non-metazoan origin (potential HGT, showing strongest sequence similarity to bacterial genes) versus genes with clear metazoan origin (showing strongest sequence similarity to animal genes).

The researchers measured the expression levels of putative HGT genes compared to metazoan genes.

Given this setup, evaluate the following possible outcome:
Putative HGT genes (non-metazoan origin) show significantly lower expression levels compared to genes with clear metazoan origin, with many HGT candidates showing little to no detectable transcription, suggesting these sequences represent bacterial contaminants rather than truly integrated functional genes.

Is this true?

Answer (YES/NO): YES